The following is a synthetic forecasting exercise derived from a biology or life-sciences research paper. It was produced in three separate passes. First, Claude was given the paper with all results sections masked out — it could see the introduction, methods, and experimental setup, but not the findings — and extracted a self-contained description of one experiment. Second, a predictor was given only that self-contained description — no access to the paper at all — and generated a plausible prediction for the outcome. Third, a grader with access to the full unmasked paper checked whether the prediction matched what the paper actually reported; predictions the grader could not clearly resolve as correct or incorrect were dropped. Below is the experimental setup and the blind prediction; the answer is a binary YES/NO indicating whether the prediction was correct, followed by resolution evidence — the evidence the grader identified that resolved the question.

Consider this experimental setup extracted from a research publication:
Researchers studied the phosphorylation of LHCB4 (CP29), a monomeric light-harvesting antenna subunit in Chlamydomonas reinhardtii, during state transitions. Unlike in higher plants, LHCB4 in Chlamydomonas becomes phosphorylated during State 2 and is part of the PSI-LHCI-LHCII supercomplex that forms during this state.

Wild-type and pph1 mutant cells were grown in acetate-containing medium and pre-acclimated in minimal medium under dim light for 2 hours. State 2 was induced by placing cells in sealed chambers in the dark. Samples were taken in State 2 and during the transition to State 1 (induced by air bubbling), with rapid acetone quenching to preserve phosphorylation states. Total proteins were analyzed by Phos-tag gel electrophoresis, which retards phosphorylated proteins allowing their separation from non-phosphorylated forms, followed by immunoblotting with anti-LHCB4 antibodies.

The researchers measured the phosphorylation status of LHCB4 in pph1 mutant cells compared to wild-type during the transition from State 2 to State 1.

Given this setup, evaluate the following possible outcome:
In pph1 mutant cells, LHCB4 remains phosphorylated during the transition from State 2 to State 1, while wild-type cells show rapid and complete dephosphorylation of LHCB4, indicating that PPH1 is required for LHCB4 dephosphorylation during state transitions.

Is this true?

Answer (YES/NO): NO